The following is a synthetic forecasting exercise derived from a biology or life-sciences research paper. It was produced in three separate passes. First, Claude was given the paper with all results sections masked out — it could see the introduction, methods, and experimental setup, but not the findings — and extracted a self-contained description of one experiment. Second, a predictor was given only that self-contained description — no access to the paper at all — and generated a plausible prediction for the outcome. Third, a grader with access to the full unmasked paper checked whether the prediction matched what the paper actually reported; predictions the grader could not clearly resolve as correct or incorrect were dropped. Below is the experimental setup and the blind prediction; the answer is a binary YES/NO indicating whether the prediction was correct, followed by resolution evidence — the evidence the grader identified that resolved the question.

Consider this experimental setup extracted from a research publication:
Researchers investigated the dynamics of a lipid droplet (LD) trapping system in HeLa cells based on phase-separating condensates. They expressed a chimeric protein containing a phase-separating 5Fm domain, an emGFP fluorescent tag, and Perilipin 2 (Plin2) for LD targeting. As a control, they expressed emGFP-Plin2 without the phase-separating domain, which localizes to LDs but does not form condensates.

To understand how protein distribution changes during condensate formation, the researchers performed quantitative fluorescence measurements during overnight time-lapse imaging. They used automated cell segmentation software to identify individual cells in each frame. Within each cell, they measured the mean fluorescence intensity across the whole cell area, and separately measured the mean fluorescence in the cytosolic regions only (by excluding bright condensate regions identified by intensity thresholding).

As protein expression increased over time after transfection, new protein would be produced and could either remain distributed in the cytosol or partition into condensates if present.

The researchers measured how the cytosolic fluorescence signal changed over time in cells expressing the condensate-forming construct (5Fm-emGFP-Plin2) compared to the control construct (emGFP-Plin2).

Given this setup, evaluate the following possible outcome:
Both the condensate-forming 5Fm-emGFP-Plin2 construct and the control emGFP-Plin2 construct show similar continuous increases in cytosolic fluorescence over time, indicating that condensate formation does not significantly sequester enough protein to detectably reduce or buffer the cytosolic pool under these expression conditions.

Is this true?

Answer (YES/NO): NO